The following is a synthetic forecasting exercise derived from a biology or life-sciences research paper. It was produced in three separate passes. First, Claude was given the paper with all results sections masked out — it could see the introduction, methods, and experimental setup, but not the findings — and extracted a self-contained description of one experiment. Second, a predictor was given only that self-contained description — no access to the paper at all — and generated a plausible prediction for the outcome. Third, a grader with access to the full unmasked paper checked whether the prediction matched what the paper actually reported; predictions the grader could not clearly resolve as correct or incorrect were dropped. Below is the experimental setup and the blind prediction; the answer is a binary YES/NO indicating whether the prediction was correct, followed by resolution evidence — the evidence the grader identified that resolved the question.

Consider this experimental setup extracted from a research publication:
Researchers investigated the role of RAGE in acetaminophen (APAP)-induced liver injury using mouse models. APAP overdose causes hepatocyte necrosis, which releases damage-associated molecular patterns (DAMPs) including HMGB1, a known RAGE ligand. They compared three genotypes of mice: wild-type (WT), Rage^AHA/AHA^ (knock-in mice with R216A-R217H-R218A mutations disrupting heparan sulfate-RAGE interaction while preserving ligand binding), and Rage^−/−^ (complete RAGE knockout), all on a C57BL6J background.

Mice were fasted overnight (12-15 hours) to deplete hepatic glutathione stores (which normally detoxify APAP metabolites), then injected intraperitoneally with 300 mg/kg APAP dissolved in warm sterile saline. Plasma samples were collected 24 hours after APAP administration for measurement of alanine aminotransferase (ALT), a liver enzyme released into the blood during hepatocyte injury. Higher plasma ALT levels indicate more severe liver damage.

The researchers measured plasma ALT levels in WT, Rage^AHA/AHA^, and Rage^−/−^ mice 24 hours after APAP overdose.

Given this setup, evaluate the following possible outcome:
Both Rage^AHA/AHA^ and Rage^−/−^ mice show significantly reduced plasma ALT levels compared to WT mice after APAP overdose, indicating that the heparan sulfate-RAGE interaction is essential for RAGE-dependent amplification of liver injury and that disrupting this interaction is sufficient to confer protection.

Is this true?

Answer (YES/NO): YES